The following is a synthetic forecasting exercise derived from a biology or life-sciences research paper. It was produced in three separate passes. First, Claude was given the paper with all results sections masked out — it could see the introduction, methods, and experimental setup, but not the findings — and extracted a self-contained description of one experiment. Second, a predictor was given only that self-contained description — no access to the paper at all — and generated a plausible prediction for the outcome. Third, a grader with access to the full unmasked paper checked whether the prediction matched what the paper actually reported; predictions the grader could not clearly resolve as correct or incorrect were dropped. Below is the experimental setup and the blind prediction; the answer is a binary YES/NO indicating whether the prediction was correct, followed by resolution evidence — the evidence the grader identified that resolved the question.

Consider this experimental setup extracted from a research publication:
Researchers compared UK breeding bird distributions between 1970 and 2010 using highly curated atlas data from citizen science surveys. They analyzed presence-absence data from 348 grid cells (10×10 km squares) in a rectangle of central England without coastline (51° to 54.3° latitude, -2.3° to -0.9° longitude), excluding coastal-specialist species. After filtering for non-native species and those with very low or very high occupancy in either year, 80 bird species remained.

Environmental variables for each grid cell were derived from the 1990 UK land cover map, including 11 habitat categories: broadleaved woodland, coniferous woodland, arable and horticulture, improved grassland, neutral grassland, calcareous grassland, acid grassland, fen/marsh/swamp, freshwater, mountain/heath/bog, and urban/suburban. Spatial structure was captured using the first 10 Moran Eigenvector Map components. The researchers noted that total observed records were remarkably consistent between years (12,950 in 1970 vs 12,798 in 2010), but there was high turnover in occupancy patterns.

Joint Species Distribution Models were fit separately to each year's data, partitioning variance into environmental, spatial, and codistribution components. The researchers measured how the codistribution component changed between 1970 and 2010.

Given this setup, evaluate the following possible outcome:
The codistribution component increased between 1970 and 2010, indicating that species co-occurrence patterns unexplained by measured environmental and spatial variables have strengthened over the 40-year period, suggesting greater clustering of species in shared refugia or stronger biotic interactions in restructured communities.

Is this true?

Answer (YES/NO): NO